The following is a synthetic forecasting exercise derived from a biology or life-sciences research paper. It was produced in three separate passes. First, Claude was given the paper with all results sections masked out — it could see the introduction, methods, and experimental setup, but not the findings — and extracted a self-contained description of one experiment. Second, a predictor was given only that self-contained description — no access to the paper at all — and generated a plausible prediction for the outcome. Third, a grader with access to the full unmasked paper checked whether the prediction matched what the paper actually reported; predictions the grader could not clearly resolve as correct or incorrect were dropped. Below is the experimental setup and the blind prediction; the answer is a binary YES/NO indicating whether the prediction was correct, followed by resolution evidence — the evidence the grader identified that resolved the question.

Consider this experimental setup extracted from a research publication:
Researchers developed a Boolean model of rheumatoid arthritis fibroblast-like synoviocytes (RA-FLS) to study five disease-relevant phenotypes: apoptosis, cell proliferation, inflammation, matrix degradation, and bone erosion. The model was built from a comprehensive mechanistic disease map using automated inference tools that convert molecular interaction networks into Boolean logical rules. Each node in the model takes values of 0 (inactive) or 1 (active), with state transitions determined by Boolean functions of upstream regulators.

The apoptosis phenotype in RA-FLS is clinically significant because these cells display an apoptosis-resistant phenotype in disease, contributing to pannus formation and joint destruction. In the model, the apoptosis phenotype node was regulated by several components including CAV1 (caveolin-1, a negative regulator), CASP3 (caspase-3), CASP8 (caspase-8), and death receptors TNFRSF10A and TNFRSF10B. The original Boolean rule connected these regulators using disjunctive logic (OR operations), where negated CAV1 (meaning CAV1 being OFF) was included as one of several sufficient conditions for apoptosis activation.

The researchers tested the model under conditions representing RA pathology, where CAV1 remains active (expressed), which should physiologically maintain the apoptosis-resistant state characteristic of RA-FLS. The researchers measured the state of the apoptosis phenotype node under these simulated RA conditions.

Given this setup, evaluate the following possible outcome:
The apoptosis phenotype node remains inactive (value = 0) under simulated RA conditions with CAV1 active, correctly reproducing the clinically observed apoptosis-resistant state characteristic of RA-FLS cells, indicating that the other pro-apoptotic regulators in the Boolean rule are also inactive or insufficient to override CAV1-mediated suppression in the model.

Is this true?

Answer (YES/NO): NO